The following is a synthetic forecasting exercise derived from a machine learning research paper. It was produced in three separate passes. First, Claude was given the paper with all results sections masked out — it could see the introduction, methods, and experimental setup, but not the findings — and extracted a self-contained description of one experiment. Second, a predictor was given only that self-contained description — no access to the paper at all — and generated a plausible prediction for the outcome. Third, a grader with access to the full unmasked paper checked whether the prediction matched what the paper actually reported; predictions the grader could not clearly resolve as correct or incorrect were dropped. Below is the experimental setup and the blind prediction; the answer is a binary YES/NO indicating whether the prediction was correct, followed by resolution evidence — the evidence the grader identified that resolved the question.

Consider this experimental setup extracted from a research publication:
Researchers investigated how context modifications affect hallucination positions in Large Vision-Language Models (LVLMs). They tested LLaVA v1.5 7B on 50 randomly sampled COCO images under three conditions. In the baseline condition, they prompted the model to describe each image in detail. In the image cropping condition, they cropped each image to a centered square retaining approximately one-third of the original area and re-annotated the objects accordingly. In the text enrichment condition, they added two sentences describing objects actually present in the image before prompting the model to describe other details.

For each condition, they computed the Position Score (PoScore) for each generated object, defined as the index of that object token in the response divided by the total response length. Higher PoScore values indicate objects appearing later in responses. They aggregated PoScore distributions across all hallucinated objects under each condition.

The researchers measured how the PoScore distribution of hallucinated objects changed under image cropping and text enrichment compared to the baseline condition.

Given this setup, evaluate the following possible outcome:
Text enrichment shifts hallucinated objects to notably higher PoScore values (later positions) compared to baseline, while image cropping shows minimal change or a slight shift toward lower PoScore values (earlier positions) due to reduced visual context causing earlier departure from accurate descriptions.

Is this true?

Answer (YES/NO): NO